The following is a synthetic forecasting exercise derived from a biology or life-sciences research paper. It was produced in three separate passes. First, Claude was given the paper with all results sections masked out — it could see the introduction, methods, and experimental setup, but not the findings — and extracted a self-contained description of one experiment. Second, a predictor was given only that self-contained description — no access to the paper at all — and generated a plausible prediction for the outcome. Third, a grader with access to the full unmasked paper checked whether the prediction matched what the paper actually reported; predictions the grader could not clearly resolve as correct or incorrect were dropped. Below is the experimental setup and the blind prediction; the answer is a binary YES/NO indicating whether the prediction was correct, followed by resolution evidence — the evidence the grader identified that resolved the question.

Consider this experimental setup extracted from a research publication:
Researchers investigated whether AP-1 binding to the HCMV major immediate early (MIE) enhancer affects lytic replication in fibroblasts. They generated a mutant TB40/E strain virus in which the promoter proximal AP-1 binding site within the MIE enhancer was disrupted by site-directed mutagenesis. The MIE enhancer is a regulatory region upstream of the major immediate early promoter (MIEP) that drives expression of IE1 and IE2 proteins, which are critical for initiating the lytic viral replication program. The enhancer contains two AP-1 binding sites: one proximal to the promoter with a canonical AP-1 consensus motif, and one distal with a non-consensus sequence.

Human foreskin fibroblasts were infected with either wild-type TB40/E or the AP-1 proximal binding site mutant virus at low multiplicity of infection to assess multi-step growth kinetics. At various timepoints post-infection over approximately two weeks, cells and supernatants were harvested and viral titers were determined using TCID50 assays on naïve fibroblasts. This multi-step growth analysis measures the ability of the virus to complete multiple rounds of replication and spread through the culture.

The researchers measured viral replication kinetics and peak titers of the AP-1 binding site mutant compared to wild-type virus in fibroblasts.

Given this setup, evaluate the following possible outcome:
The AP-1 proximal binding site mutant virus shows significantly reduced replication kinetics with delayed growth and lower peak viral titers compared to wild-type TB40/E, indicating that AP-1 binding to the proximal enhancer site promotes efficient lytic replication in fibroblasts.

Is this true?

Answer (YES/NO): NO